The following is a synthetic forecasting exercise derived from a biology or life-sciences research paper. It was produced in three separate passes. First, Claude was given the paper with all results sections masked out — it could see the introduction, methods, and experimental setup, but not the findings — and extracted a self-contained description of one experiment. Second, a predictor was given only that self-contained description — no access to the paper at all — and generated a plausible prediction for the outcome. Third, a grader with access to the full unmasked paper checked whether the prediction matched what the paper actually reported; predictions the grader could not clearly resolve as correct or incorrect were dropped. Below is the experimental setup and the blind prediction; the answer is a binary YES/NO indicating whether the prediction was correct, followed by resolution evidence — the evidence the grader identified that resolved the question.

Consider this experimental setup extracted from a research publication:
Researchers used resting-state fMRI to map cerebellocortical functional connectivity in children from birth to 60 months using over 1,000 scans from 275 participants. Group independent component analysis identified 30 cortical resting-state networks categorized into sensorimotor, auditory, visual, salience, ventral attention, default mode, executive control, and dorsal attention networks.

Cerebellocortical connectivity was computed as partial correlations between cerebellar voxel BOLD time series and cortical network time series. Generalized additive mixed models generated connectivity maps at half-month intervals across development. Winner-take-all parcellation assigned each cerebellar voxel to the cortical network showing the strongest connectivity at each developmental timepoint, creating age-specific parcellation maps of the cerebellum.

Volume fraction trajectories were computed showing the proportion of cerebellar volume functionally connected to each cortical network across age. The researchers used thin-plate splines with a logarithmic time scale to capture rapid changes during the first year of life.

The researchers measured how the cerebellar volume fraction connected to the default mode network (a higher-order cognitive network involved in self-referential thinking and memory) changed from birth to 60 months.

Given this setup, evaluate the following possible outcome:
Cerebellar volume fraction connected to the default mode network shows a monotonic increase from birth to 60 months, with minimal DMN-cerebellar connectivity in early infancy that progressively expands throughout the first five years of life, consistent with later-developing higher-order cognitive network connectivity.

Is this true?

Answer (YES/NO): NO